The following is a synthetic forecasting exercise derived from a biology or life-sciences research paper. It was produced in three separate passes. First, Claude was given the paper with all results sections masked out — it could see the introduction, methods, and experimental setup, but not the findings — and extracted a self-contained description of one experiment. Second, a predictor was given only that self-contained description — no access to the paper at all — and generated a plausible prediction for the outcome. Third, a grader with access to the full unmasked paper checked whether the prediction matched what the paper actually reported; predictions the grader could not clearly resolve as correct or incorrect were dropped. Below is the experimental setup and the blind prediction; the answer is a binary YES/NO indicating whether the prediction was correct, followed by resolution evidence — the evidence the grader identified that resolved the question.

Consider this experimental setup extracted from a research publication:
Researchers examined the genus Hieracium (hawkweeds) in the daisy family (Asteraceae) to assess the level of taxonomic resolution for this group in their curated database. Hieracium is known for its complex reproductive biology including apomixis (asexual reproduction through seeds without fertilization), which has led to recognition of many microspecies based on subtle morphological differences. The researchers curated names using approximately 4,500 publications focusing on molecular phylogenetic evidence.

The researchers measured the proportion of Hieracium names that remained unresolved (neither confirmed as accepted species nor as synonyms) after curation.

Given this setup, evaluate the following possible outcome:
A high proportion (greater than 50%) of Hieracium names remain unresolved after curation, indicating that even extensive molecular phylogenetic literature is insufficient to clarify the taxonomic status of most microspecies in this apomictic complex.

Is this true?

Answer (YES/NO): NO